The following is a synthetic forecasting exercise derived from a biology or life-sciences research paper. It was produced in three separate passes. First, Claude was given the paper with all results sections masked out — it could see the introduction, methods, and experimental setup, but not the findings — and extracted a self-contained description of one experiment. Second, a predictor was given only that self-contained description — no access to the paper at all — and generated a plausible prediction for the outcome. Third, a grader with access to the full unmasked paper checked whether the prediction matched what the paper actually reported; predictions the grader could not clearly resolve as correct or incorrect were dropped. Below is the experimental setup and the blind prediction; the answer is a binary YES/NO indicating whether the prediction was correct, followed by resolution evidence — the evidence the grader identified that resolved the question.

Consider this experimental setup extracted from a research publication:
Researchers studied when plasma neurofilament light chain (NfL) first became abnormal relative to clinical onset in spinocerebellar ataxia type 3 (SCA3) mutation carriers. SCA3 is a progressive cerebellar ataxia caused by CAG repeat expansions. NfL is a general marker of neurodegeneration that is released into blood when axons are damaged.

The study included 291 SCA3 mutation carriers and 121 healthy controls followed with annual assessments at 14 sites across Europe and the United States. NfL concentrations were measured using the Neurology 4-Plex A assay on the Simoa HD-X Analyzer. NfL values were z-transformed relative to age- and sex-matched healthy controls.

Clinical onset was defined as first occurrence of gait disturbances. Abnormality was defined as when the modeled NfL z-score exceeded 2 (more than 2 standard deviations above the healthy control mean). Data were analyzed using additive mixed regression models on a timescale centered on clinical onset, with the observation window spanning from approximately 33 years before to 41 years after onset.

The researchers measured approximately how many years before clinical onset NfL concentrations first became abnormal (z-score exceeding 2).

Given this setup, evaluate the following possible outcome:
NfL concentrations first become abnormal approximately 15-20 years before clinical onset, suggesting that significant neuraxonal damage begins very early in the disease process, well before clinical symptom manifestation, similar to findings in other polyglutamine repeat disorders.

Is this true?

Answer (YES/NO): NO